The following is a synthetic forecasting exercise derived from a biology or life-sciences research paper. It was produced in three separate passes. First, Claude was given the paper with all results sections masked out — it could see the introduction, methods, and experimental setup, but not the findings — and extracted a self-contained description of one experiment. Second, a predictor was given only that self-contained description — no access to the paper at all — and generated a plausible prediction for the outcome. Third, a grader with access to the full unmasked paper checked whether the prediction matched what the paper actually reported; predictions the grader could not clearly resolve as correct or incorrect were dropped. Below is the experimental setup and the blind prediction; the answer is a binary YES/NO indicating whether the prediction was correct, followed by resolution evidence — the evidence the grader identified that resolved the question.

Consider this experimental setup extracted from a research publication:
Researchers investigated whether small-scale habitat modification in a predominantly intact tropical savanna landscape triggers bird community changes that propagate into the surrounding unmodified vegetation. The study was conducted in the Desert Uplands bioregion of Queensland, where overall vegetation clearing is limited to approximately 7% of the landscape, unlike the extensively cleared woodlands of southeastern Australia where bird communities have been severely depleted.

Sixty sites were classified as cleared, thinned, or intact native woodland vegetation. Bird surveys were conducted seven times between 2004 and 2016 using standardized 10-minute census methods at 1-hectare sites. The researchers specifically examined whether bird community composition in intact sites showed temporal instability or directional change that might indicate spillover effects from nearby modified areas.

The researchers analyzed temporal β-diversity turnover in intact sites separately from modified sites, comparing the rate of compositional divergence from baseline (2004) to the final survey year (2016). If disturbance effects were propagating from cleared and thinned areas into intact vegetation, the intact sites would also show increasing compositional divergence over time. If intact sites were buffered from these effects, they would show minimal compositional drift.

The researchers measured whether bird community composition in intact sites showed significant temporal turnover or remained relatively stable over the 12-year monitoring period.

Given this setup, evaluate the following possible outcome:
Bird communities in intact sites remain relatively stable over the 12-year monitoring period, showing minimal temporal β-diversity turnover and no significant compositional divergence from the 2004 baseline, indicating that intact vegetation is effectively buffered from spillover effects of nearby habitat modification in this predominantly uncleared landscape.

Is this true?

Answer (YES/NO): YES